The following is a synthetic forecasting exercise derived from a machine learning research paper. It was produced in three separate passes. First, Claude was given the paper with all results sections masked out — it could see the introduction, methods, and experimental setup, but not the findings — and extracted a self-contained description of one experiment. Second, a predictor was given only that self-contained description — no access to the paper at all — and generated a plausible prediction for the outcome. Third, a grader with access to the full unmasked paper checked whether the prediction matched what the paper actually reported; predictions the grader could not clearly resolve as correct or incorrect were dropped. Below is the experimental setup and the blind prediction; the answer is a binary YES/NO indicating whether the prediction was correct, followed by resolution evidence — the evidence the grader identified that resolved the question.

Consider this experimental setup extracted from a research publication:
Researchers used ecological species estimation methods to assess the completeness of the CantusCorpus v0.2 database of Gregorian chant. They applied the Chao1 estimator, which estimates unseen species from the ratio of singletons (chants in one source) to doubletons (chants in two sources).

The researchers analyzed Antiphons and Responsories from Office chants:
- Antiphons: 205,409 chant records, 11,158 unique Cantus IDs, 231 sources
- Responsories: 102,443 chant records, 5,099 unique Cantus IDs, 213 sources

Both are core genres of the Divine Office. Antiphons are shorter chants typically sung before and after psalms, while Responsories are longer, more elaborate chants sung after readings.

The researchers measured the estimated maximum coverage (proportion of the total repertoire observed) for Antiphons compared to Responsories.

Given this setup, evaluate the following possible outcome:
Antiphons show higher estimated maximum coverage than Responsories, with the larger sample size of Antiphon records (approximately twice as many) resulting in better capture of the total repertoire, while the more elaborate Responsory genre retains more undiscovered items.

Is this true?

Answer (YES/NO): YES